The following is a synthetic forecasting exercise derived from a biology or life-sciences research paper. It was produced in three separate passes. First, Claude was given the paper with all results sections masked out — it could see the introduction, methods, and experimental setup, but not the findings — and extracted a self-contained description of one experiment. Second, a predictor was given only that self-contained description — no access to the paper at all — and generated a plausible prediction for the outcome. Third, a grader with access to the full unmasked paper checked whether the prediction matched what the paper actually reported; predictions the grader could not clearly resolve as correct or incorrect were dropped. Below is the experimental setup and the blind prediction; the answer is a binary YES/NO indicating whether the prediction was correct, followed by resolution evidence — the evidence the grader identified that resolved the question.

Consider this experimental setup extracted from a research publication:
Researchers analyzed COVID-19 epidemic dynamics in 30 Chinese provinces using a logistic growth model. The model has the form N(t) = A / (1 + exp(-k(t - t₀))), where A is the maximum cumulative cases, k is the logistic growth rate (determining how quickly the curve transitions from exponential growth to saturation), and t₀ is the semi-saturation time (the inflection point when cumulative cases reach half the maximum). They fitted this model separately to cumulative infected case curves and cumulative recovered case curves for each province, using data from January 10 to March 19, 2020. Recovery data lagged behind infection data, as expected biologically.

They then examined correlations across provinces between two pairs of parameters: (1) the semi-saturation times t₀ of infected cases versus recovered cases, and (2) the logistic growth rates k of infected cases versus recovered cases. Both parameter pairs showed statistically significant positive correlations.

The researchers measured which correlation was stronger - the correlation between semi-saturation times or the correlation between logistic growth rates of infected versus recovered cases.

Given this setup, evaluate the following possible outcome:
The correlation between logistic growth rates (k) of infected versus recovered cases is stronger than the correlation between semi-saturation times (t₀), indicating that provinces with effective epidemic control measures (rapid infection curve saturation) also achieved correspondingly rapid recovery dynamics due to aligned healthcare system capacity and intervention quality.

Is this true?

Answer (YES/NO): NO